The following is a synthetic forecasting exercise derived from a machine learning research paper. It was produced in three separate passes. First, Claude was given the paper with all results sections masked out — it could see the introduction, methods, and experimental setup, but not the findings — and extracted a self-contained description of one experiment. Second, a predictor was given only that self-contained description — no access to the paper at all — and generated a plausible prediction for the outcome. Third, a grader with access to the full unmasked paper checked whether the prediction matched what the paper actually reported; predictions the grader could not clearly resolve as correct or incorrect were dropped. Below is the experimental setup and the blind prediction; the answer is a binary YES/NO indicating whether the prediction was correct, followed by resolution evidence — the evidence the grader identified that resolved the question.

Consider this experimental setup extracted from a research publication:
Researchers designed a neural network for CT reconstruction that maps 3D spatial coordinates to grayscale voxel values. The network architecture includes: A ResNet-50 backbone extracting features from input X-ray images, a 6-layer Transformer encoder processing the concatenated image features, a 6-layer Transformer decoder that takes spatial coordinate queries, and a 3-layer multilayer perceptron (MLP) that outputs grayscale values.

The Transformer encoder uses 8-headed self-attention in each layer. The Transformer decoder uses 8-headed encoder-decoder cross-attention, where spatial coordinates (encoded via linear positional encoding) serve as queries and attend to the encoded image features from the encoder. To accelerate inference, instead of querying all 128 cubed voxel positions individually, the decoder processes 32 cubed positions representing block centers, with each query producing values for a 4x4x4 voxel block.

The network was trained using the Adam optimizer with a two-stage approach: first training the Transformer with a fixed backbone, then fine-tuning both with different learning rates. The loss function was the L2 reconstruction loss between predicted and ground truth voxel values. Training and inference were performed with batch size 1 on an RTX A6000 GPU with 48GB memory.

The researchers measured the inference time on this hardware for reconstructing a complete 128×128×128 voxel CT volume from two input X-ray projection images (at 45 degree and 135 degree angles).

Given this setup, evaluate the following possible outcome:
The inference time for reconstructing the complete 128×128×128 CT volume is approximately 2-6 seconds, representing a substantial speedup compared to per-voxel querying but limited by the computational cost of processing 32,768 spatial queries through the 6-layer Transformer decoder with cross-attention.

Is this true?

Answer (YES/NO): NO